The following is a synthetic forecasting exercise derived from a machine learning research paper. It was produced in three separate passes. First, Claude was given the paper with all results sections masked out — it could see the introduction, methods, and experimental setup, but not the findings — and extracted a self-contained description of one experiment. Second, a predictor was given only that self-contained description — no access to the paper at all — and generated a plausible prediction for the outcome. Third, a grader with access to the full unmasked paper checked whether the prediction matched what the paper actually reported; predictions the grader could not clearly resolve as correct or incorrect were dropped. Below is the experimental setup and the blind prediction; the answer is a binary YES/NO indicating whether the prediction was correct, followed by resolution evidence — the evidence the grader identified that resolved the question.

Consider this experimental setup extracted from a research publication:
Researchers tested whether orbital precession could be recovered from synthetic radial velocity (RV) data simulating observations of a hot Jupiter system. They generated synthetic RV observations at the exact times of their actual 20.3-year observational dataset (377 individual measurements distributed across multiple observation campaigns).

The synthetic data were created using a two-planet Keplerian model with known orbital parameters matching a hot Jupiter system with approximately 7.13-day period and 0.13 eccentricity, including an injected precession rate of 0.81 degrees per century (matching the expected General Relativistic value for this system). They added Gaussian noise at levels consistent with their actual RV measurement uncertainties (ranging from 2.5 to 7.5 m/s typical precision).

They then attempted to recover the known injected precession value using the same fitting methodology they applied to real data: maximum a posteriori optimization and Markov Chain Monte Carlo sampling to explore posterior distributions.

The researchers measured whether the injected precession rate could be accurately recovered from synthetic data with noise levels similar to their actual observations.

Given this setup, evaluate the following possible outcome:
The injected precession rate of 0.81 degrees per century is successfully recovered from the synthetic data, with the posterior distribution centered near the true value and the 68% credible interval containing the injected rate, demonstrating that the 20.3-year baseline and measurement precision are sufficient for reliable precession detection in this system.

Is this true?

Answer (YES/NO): NO